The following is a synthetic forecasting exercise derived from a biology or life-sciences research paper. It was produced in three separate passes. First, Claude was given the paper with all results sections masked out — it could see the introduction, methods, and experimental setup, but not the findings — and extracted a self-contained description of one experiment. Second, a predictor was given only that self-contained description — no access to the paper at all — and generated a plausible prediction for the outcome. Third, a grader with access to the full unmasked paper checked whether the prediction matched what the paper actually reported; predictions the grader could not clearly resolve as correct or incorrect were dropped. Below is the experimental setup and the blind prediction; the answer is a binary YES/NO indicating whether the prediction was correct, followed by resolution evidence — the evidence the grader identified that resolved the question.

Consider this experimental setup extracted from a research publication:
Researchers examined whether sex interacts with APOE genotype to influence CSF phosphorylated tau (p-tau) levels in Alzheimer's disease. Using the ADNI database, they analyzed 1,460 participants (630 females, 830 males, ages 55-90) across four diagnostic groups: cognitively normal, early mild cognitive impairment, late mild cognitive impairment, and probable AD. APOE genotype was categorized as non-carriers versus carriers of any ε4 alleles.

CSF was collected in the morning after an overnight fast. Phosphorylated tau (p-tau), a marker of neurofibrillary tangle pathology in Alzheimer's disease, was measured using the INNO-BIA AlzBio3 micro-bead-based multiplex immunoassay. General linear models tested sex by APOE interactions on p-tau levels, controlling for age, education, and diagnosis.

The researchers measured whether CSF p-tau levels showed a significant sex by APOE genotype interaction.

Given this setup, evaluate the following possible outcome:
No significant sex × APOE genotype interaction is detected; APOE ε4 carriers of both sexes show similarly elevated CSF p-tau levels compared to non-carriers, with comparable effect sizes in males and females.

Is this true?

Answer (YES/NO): NO